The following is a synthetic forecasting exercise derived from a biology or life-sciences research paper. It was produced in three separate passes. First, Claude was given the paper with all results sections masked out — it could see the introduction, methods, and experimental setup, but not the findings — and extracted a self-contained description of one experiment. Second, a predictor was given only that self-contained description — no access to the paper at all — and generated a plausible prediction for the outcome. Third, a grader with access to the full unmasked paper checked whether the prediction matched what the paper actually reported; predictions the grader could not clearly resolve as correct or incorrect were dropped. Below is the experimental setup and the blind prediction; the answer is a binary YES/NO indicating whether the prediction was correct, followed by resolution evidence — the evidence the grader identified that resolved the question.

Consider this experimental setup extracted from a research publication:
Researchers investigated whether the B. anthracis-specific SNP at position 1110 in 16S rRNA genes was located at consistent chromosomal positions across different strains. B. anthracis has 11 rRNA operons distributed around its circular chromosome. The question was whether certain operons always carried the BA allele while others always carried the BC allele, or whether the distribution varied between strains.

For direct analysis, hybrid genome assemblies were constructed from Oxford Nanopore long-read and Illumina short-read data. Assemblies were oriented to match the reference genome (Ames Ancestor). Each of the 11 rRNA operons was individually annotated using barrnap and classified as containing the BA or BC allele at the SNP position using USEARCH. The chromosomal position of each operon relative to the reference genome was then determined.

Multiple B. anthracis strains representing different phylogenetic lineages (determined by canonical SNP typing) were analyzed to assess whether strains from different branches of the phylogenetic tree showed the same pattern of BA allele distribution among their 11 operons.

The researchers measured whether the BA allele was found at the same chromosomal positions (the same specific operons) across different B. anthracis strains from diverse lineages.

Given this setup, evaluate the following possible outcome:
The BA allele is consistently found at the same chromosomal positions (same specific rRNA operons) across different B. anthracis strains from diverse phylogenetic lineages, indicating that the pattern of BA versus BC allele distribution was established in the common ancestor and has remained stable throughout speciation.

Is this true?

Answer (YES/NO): NO